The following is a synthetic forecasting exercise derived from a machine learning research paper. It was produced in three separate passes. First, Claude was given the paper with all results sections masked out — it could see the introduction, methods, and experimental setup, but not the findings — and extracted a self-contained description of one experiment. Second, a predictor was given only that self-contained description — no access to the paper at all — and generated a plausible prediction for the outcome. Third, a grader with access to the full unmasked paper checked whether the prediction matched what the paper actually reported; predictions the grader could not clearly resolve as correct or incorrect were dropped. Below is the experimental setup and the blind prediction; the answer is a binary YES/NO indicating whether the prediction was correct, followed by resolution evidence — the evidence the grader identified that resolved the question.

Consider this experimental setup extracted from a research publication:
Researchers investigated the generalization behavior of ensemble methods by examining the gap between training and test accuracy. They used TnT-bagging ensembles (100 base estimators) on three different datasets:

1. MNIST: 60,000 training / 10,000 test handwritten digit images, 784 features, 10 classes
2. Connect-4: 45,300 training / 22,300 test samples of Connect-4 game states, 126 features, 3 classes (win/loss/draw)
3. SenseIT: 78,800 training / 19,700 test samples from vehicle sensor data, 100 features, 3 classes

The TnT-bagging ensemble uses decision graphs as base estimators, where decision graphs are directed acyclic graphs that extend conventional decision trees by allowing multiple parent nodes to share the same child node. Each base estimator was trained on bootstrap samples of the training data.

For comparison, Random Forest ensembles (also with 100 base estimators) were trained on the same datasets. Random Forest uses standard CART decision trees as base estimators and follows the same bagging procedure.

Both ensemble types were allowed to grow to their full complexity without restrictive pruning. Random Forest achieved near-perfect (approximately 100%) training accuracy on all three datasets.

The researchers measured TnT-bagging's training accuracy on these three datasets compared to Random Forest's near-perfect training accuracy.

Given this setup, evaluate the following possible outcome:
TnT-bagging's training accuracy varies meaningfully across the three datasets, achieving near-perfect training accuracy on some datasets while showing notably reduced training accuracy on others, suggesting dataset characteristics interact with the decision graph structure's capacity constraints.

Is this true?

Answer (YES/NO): YES